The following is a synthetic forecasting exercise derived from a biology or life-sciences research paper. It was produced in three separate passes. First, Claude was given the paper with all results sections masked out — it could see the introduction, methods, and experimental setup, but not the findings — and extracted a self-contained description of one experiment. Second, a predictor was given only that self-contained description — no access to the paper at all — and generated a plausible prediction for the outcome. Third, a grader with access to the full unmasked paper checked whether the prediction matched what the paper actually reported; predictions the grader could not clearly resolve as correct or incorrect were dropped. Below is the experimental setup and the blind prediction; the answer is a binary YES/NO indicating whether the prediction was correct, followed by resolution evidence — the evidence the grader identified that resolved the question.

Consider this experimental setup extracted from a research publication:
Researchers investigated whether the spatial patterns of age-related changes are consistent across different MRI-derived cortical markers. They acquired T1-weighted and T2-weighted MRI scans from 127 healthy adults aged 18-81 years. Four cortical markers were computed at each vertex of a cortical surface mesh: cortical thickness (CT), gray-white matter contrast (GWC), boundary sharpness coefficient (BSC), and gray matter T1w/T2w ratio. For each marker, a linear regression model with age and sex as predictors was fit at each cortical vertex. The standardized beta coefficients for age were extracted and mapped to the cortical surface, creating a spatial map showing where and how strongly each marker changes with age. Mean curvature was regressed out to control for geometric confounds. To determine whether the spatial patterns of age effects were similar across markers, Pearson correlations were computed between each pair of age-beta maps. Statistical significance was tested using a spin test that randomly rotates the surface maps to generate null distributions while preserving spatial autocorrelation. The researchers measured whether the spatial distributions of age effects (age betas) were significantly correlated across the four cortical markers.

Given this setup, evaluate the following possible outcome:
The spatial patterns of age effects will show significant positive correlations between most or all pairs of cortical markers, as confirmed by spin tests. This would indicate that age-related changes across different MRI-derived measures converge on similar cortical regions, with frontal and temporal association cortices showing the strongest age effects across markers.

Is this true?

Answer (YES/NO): NO